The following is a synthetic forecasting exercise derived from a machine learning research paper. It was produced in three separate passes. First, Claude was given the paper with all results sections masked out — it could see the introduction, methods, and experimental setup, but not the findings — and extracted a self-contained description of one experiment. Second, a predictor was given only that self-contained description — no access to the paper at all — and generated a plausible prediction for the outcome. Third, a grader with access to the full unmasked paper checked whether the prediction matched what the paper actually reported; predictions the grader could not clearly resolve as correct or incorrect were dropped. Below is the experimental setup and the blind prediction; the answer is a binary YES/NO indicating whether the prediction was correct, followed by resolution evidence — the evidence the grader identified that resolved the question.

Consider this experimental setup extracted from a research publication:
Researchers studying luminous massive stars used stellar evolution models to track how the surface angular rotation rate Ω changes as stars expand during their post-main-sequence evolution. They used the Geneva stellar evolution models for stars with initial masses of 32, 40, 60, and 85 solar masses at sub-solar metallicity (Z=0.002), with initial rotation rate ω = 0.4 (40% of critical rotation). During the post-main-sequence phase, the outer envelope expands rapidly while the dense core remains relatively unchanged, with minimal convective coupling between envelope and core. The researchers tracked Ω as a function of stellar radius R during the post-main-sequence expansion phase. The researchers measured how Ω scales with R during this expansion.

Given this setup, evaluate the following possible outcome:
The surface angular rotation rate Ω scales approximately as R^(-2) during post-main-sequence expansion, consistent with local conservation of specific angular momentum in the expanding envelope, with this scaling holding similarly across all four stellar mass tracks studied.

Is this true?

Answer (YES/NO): YES